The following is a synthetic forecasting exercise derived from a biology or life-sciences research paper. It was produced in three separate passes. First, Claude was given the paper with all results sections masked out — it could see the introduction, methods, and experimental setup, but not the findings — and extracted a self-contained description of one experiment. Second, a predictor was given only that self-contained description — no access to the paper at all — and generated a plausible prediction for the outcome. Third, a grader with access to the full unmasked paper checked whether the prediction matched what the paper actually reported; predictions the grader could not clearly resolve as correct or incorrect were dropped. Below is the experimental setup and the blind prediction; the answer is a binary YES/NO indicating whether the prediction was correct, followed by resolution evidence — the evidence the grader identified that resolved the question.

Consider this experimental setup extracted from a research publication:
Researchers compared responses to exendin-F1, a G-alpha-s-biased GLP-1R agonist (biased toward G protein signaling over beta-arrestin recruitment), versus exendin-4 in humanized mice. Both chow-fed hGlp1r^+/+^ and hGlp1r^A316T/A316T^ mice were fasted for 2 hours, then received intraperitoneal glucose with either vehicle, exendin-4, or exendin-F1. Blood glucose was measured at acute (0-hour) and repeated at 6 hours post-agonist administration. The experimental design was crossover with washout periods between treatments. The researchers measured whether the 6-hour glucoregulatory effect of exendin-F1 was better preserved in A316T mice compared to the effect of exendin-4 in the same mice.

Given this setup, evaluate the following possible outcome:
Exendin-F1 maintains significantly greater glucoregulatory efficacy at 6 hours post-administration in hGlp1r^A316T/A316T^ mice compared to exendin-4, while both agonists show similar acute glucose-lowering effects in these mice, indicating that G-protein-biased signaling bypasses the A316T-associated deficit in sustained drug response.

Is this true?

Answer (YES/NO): YES